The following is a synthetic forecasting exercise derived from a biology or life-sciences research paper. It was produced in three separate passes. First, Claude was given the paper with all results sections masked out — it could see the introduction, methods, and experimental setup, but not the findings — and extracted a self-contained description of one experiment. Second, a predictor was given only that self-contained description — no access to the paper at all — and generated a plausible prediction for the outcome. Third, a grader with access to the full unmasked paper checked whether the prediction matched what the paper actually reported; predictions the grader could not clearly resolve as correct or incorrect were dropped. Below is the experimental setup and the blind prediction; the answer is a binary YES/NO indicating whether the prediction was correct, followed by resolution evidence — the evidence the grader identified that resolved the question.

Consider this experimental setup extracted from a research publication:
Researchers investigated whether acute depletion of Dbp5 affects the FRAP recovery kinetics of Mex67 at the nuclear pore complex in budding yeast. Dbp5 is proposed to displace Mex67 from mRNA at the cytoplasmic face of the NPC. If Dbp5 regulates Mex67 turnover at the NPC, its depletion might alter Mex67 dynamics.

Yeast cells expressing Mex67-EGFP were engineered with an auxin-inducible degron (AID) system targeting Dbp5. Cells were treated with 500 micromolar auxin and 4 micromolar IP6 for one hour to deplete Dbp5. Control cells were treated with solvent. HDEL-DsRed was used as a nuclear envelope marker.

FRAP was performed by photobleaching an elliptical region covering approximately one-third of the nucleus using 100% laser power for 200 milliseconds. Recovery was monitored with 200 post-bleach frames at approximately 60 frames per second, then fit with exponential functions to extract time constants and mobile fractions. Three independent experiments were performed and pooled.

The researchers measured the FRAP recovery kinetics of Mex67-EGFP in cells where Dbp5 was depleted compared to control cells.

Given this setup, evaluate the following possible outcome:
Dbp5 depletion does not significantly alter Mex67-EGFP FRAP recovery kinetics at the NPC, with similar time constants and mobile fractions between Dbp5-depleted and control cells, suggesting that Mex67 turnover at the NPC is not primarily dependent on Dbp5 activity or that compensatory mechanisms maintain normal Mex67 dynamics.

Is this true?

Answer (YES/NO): YES